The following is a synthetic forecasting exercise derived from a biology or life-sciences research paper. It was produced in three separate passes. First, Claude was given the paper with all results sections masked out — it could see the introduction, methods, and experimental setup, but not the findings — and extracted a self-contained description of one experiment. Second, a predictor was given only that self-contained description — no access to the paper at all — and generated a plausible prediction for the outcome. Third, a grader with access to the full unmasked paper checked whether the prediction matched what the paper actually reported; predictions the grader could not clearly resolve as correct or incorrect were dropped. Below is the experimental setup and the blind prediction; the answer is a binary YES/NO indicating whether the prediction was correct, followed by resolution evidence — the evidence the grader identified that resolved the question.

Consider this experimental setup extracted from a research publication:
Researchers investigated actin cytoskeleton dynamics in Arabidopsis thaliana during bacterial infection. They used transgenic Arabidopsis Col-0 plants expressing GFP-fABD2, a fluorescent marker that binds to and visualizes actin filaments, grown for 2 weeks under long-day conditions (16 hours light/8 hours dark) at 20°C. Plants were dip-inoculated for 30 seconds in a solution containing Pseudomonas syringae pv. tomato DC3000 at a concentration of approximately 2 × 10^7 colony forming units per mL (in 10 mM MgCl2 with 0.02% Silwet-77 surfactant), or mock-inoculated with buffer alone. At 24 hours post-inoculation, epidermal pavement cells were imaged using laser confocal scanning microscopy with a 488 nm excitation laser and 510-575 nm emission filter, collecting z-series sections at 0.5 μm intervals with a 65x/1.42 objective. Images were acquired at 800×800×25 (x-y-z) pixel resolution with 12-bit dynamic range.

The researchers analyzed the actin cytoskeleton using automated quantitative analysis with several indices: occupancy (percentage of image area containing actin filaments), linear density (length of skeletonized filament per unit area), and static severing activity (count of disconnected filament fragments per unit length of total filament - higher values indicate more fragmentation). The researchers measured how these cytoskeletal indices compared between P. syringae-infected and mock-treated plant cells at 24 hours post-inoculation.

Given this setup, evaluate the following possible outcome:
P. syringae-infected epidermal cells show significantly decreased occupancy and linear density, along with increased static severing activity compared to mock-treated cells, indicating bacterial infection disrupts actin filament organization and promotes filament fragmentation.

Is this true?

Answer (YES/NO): NO